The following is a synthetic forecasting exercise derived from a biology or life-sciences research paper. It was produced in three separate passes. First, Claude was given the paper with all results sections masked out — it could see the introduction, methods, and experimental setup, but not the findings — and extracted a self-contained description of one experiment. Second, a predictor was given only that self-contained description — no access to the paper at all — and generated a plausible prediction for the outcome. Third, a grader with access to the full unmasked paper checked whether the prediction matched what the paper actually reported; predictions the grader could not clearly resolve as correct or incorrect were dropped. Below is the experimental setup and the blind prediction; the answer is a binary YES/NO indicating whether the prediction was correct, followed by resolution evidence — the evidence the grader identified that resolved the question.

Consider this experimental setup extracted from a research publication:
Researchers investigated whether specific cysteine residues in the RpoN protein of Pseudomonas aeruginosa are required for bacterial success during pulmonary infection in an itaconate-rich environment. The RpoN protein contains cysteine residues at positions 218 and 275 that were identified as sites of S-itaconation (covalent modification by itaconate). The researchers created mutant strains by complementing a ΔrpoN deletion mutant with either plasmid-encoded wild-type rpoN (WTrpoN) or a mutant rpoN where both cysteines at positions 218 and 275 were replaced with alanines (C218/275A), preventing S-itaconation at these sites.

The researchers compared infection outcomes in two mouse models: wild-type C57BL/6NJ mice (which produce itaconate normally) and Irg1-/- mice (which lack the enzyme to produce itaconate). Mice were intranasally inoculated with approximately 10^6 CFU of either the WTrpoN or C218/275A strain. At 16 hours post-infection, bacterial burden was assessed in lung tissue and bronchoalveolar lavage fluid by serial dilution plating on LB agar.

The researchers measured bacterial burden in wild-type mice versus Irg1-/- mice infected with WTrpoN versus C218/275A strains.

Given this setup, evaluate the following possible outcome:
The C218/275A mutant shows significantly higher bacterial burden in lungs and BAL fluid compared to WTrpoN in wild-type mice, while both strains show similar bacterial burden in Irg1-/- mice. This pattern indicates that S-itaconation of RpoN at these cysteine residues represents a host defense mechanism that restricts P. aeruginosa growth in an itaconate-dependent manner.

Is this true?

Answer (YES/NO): NO